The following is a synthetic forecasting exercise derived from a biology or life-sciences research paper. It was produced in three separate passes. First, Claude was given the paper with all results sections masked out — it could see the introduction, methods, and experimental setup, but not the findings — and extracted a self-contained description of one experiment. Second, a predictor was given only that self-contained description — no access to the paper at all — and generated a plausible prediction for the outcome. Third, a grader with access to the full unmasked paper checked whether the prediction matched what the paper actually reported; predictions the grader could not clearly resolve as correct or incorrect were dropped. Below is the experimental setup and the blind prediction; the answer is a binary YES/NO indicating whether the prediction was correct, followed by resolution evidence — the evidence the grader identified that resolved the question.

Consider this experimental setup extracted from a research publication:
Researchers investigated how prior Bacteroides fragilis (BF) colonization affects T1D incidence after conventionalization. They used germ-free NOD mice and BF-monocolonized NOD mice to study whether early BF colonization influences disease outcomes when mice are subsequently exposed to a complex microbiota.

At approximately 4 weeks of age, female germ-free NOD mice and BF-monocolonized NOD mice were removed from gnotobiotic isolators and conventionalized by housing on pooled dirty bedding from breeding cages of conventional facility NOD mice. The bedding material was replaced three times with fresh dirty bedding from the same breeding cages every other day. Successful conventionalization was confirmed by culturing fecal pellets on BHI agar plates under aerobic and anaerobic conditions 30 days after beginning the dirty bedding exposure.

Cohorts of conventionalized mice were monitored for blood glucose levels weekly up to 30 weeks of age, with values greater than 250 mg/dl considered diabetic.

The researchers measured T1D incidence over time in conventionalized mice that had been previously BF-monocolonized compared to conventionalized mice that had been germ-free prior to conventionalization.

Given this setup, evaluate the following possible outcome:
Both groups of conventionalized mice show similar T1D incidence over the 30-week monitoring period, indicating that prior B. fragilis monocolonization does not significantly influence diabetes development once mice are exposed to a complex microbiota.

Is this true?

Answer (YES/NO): NO